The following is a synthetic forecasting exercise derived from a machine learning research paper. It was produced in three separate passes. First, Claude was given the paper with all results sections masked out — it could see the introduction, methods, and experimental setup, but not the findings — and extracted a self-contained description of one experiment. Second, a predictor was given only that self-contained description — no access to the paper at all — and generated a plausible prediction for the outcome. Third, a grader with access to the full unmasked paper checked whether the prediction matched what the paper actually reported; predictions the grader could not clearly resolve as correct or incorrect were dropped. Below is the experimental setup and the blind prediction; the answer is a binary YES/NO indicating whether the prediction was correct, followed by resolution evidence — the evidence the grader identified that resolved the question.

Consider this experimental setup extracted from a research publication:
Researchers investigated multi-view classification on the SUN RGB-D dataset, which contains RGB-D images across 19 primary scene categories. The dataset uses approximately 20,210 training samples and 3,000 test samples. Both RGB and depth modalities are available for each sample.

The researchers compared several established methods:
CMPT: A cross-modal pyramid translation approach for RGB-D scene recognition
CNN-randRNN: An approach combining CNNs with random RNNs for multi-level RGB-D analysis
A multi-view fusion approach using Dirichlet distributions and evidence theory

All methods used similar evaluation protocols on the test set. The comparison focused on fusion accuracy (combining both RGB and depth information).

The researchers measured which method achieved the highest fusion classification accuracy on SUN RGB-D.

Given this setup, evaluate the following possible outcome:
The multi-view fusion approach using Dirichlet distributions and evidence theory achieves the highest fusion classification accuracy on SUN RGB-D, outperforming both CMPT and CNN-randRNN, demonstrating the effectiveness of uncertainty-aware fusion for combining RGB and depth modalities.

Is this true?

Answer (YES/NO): NO